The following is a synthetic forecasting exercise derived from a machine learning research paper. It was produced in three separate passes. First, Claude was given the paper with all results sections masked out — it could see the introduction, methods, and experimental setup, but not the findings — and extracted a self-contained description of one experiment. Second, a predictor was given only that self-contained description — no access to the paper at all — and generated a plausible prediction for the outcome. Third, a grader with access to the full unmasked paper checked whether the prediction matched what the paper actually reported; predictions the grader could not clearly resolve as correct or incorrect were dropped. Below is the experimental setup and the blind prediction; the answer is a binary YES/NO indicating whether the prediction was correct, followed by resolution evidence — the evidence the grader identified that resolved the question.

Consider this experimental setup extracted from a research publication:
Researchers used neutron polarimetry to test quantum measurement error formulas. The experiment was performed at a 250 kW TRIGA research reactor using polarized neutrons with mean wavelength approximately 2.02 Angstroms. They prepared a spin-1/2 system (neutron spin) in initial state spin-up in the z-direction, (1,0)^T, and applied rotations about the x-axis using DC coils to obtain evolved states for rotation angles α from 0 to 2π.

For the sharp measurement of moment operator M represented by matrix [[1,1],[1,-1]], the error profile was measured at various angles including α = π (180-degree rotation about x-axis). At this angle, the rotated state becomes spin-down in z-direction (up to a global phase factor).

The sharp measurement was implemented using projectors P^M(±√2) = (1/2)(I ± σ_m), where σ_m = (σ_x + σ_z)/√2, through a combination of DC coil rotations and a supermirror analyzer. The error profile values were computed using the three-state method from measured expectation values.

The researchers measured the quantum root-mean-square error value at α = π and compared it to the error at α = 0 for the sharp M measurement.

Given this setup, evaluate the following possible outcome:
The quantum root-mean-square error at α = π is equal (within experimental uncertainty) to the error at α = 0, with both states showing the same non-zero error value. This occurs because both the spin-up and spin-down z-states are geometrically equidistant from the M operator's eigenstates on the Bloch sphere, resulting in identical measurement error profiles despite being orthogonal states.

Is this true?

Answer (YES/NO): NO